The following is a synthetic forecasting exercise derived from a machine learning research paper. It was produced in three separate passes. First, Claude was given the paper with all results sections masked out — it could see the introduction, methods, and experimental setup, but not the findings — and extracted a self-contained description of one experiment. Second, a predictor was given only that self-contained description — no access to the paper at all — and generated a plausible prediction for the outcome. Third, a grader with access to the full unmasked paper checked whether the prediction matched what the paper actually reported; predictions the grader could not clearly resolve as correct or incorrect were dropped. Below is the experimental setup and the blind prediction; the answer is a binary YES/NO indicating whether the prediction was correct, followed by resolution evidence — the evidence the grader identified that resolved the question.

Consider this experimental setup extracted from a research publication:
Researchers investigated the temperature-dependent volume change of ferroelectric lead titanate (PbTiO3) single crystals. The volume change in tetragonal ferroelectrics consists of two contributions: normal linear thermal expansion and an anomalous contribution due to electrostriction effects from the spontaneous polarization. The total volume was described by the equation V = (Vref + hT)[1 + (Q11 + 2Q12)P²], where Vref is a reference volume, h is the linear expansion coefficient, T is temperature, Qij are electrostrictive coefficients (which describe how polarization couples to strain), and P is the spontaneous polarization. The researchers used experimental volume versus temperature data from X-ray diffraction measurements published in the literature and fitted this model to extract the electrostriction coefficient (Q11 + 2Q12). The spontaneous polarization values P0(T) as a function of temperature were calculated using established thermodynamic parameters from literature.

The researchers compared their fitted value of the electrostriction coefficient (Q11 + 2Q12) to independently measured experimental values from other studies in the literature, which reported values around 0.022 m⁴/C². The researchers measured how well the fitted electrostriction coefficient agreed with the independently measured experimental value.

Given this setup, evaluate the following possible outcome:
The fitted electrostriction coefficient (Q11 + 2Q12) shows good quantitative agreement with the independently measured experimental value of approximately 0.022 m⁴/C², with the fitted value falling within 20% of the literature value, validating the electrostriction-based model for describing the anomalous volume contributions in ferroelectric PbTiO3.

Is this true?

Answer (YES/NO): YES